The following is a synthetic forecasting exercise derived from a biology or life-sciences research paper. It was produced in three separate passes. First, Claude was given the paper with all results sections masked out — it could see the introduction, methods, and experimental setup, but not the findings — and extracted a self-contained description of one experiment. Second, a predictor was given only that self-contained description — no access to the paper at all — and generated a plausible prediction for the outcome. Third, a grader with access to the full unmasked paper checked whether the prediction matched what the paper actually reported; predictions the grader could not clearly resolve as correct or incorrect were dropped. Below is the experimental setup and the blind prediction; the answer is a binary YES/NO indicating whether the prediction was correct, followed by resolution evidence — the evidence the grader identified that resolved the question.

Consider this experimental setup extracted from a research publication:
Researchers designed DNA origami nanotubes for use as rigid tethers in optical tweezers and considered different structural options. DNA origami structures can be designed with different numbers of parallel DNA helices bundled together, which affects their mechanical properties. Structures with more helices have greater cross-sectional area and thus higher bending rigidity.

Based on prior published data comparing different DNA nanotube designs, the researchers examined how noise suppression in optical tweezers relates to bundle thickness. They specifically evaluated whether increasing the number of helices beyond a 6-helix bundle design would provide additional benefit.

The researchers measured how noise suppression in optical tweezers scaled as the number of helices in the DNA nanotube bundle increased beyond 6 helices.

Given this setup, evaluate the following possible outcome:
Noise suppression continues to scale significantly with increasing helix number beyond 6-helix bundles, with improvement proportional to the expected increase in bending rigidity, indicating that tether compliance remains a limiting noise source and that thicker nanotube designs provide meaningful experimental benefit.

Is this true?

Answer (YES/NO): NO